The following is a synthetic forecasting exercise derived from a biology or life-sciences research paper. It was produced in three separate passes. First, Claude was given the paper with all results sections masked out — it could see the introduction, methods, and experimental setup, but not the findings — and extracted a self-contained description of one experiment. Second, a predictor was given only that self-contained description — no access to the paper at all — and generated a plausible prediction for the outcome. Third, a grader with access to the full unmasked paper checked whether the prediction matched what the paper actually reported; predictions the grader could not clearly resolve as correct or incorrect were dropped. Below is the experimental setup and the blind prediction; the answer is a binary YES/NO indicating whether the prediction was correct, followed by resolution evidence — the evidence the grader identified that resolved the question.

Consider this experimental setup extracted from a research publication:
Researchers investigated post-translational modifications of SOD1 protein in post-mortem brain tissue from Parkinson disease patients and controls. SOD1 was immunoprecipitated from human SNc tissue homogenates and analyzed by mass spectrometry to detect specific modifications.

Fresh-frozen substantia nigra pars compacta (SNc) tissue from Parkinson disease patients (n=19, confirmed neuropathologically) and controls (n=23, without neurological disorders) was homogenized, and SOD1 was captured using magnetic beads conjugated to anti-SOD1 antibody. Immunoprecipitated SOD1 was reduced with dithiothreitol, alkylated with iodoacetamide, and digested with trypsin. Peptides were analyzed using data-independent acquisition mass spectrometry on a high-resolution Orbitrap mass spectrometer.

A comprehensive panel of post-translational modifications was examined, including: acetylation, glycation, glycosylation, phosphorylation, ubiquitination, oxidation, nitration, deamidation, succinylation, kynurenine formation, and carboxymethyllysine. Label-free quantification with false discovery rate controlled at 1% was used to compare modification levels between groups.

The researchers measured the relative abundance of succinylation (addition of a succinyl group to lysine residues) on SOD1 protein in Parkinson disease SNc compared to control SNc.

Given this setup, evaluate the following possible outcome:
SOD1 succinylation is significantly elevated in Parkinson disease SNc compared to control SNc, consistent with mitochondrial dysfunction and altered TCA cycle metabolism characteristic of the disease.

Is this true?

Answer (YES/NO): NO